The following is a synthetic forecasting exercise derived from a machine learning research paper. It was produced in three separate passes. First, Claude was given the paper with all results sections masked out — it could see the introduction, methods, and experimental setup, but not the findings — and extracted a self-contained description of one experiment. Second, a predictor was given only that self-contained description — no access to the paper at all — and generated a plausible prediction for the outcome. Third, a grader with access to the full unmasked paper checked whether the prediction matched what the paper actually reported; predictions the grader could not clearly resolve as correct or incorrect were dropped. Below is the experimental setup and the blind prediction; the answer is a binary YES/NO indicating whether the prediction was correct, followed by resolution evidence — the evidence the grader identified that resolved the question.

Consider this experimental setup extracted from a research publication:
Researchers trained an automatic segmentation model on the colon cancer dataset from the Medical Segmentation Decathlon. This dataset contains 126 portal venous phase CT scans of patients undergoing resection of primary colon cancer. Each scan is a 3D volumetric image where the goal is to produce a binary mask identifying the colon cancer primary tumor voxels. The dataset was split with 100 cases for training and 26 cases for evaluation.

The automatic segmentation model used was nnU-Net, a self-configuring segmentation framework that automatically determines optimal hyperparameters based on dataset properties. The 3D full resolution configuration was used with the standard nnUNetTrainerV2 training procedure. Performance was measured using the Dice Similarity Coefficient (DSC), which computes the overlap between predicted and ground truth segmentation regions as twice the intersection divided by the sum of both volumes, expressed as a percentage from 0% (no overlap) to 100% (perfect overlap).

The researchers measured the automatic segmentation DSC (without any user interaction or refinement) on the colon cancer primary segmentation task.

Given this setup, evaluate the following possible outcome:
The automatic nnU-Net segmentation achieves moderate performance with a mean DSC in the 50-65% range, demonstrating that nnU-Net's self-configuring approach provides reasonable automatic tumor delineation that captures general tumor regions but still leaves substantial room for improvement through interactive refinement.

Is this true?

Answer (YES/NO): NO